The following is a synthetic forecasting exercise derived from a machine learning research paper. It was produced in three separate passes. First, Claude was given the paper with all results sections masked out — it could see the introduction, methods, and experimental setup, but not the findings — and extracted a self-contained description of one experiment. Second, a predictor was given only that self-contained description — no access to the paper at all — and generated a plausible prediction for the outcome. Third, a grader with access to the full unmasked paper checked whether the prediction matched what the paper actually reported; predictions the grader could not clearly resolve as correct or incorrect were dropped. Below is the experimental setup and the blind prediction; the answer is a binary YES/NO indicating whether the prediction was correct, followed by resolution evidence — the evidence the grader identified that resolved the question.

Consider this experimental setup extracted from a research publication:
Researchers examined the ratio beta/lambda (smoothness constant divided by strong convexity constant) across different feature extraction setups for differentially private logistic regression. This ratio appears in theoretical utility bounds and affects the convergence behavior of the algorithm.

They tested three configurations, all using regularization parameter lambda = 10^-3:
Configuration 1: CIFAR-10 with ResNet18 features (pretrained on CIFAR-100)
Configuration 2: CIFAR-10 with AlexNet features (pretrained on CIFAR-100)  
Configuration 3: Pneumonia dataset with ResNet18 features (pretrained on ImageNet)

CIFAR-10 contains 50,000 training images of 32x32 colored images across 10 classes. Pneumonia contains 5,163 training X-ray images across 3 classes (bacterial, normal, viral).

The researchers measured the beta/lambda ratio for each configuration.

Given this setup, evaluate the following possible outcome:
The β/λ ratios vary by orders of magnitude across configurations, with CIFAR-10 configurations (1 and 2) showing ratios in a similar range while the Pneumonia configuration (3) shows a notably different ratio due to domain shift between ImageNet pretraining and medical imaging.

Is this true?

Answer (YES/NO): NO